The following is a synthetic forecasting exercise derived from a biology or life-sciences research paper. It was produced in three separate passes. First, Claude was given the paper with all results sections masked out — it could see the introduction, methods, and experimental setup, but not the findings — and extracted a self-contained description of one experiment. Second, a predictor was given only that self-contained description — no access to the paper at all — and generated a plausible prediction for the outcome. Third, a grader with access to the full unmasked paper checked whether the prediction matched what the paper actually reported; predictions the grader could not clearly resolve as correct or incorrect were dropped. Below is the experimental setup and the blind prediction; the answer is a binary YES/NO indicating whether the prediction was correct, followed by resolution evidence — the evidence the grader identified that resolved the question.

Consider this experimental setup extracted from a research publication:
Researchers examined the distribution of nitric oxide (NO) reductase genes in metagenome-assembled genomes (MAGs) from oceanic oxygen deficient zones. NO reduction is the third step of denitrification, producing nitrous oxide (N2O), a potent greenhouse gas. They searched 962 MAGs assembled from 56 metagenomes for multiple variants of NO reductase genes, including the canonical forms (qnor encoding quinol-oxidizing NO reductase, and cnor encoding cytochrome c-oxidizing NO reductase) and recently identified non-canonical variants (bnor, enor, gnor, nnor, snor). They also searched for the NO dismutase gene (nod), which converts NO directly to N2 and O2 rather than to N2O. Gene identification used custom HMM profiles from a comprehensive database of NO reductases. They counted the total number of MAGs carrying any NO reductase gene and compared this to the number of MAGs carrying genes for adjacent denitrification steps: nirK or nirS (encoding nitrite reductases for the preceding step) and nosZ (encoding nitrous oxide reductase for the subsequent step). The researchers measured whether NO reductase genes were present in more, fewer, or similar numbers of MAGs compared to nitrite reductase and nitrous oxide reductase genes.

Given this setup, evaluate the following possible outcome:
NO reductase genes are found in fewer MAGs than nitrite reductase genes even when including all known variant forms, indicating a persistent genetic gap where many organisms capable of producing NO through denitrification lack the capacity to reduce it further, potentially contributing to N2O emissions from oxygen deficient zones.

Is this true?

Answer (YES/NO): NO